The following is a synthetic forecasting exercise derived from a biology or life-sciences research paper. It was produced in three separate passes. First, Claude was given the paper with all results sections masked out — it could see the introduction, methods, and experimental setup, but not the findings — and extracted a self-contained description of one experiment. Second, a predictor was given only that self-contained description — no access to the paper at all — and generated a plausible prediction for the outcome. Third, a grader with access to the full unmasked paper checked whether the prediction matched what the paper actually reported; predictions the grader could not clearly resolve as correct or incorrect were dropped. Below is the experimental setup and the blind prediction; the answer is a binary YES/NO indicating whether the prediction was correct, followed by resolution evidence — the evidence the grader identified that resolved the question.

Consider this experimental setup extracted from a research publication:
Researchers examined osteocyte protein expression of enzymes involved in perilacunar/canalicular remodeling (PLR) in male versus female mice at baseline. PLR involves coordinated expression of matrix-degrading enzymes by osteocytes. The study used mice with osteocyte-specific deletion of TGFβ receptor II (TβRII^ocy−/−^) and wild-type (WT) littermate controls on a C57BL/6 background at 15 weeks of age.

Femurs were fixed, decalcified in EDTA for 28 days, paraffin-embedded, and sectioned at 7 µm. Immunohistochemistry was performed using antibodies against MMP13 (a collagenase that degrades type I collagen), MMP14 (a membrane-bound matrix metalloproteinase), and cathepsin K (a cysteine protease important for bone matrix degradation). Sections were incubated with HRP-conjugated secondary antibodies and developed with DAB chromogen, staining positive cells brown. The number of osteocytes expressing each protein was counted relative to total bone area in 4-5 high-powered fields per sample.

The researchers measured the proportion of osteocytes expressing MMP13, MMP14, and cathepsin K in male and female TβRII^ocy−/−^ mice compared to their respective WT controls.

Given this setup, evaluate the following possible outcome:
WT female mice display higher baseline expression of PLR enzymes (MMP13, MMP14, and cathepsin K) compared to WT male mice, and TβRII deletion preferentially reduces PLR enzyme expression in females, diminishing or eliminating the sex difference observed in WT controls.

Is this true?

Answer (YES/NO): NO